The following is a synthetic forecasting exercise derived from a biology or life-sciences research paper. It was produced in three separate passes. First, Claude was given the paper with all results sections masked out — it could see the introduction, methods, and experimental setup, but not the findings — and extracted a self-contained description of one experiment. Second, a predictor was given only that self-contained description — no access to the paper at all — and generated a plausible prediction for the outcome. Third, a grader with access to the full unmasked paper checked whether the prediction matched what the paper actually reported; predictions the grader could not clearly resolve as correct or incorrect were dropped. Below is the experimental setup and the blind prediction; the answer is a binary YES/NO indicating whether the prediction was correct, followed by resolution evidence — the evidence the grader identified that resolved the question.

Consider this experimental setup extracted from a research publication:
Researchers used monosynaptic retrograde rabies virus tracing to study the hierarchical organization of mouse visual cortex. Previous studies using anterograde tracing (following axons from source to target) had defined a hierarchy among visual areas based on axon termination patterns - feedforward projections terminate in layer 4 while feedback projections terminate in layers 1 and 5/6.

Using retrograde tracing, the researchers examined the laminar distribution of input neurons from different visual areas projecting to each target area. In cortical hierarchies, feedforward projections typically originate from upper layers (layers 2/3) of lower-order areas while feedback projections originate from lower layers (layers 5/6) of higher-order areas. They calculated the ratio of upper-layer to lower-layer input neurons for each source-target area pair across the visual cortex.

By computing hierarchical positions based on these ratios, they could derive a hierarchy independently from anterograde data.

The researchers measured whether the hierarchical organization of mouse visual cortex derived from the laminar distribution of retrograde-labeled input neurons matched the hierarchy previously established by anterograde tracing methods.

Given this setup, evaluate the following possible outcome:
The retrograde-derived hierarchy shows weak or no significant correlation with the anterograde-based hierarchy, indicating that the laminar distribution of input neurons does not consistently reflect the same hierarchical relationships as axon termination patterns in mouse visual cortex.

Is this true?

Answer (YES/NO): NO